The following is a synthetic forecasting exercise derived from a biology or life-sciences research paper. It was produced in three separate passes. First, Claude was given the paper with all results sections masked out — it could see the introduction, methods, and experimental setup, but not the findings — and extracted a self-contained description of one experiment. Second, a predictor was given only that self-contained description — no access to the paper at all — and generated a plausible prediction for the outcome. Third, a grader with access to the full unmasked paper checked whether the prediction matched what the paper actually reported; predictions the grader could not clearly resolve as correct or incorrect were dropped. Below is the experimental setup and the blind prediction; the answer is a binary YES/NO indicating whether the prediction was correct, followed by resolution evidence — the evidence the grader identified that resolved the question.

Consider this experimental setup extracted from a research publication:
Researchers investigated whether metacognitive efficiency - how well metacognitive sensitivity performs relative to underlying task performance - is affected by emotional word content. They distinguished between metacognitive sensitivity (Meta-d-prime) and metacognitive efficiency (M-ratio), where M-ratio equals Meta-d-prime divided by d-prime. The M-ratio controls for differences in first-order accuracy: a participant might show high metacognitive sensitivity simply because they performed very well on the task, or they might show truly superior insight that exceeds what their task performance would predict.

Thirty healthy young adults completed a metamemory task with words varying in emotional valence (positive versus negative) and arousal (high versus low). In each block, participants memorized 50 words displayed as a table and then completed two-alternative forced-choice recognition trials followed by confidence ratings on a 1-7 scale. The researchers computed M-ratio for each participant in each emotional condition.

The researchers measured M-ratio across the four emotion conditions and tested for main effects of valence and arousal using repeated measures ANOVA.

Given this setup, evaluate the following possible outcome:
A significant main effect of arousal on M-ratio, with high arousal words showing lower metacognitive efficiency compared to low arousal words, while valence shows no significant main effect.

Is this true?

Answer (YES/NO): NO